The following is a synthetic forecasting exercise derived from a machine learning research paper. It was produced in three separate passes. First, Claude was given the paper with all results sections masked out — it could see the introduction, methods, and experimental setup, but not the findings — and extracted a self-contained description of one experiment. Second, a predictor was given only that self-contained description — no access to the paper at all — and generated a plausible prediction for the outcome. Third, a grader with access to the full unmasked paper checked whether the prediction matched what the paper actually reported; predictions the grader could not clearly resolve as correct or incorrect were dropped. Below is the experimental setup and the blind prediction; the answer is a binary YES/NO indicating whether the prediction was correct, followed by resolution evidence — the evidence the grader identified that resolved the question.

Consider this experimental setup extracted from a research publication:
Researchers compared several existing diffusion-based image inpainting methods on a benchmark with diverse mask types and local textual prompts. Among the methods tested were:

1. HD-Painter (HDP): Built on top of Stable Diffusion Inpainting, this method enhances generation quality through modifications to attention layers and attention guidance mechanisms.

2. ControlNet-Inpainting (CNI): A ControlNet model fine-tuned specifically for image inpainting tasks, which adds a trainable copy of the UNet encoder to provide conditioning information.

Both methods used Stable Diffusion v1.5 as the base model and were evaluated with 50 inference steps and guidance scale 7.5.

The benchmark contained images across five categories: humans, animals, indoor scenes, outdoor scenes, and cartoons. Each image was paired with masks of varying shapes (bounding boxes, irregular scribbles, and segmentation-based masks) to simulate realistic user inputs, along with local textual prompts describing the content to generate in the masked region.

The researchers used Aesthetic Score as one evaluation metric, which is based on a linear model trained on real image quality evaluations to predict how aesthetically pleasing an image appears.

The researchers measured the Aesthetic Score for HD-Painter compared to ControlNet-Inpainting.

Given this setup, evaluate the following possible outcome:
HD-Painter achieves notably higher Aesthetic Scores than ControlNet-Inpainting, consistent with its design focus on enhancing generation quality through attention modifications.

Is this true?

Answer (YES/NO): YES